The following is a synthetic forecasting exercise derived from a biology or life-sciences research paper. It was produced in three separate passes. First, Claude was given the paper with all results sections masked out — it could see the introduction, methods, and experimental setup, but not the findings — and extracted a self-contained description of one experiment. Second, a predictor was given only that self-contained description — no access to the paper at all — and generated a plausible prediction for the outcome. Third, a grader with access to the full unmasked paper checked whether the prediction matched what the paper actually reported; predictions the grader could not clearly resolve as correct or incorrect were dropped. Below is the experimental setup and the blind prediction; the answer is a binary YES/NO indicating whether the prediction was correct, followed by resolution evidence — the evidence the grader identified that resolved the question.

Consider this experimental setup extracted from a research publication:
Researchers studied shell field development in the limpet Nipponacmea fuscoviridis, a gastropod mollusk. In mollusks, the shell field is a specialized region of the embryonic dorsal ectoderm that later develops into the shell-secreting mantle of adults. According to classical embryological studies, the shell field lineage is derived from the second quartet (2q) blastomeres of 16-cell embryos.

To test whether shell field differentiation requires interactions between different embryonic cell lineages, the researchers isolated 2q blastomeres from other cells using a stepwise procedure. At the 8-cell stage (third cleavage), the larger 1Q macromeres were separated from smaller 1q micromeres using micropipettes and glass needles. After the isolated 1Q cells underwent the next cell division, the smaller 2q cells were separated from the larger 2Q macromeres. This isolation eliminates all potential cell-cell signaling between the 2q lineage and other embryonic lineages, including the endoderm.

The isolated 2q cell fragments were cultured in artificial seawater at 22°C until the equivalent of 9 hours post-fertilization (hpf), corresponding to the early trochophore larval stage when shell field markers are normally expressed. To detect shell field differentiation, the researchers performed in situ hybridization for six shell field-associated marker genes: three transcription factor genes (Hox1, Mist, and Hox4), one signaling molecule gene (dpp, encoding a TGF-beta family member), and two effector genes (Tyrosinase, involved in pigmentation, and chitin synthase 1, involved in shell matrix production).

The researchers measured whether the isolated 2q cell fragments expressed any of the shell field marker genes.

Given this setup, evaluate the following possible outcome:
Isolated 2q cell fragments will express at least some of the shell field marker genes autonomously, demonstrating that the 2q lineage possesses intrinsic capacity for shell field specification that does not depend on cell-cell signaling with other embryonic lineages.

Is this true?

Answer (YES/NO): YES